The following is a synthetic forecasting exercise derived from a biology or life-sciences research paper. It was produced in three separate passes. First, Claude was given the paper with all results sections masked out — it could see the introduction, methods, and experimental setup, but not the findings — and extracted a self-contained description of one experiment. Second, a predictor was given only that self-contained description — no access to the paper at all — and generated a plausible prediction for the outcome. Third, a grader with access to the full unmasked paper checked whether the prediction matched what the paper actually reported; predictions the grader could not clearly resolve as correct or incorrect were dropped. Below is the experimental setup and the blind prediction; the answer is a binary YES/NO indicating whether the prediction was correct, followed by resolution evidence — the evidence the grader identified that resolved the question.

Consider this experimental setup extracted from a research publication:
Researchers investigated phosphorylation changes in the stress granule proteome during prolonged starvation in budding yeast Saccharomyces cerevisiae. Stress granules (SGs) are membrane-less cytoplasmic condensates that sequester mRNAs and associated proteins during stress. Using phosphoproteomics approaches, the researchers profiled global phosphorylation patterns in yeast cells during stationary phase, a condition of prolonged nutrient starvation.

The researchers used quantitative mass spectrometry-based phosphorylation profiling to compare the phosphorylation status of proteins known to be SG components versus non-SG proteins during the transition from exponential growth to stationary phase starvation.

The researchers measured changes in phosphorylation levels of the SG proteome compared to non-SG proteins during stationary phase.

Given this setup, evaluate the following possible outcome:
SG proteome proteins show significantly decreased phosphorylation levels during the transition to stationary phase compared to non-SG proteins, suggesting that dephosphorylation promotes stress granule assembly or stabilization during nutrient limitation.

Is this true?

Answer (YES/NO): NO